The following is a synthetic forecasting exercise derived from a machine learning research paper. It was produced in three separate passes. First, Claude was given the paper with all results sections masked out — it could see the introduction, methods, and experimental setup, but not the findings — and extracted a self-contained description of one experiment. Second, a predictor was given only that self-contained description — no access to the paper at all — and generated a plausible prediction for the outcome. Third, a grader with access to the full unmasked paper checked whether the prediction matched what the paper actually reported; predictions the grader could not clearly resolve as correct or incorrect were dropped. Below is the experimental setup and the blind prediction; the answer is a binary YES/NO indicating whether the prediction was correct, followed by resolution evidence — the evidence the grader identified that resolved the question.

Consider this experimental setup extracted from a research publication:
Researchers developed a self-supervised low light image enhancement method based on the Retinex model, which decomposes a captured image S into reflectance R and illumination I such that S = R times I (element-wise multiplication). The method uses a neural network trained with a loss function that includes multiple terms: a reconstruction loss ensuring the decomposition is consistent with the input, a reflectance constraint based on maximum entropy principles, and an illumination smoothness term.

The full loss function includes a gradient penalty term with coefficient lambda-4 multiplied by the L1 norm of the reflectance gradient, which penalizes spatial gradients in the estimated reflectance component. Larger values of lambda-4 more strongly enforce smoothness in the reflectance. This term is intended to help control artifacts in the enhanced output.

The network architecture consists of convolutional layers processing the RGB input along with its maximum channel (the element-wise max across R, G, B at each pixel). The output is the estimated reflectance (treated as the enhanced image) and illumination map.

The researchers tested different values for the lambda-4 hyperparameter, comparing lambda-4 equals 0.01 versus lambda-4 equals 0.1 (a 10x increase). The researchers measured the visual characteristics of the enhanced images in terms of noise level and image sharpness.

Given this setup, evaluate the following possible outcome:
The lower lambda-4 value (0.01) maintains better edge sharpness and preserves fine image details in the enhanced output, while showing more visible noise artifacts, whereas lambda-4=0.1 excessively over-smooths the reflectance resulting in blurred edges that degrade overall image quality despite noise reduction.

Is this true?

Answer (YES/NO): YES